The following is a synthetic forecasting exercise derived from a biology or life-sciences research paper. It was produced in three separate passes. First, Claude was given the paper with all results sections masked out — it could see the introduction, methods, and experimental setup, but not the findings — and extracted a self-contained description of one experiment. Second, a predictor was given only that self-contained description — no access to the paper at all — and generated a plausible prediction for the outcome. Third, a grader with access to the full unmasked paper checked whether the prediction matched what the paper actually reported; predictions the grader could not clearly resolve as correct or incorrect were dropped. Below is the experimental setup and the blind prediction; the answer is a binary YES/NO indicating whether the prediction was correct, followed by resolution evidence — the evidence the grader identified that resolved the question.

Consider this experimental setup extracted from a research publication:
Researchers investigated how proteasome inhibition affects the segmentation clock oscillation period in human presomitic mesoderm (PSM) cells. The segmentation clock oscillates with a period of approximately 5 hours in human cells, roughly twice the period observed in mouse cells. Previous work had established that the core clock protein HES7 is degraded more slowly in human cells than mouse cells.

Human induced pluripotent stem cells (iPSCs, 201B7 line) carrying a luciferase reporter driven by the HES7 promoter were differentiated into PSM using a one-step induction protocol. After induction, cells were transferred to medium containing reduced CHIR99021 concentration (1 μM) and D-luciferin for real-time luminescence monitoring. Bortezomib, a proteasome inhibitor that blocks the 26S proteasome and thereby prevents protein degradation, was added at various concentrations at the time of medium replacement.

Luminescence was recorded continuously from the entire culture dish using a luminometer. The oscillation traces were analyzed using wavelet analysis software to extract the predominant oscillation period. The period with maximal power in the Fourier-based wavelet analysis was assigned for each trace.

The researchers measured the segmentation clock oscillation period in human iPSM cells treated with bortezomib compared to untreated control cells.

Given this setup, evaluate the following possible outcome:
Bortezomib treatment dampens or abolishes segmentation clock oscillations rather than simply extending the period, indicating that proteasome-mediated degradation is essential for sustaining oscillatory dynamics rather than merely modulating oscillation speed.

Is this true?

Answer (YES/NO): NO